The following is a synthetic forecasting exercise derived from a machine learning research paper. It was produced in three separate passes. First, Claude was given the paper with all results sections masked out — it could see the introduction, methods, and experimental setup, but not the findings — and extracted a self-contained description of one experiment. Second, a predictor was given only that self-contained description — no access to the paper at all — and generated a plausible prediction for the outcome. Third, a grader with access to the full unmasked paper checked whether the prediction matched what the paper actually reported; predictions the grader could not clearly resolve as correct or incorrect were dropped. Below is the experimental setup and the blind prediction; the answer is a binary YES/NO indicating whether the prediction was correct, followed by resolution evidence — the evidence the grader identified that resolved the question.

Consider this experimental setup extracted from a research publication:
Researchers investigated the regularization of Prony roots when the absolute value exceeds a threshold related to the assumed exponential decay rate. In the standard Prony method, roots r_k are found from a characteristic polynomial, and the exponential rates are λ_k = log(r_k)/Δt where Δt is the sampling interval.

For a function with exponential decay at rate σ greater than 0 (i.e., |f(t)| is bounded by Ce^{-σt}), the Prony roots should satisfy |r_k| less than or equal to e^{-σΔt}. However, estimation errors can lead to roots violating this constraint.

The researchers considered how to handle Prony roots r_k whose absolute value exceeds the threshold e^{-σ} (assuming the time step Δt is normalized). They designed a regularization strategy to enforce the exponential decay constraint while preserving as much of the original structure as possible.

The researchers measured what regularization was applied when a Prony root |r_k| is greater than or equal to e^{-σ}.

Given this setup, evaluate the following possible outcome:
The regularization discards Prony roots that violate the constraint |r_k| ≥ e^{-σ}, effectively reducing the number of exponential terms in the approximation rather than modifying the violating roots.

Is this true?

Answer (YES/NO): NO